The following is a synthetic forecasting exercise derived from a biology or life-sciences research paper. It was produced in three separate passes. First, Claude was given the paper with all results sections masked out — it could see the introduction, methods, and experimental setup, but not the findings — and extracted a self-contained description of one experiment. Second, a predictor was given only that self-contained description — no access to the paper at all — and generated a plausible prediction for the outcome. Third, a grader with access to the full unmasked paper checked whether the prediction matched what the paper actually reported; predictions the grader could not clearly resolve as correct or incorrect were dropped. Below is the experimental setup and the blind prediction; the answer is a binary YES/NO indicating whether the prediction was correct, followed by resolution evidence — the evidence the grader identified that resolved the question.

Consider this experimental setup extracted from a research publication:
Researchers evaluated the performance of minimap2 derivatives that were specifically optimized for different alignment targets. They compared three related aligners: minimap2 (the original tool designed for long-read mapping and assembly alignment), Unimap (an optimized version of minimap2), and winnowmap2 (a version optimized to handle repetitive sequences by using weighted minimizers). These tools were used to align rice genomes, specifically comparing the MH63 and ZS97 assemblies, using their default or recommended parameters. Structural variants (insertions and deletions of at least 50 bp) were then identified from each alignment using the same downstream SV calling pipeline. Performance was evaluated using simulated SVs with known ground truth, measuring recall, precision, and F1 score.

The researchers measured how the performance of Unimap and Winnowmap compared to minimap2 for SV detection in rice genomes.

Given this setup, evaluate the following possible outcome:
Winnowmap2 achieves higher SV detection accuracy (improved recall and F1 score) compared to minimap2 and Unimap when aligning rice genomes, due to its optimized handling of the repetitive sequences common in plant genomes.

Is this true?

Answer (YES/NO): NO